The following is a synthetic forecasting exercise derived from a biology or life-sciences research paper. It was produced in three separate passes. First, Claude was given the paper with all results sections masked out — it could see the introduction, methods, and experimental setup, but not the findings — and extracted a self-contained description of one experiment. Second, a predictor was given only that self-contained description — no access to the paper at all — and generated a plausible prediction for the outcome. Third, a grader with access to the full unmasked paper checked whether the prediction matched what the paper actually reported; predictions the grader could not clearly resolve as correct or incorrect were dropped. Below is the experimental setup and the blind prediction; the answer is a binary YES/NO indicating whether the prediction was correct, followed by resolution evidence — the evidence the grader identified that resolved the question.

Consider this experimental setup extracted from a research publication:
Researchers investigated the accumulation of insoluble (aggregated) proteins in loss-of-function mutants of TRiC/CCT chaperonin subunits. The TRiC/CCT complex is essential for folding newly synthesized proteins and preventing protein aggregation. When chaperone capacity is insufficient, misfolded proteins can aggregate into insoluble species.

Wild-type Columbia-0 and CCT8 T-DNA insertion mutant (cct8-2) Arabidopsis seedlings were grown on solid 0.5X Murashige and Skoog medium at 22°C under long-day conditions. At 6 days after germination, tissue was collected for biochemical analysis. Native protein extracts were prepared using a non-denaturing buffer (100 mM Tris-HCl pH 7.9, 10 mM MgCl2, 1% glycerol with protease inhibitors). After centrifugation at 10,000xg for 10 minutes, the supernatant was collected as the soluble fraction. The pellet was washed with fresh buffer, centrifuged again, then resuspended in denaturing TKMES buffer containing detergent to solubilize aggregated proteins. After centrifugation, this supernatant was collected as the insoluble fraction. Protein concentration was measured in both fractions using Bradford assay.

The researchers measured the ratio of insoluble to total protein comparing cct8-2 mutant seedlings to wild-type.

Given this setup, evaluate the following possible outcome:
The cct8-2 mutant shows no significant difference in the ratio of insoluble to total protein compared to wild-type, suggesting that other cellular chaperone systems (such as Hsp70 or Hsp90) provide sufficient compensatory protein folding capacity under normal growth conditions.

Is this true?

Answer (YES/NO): NO